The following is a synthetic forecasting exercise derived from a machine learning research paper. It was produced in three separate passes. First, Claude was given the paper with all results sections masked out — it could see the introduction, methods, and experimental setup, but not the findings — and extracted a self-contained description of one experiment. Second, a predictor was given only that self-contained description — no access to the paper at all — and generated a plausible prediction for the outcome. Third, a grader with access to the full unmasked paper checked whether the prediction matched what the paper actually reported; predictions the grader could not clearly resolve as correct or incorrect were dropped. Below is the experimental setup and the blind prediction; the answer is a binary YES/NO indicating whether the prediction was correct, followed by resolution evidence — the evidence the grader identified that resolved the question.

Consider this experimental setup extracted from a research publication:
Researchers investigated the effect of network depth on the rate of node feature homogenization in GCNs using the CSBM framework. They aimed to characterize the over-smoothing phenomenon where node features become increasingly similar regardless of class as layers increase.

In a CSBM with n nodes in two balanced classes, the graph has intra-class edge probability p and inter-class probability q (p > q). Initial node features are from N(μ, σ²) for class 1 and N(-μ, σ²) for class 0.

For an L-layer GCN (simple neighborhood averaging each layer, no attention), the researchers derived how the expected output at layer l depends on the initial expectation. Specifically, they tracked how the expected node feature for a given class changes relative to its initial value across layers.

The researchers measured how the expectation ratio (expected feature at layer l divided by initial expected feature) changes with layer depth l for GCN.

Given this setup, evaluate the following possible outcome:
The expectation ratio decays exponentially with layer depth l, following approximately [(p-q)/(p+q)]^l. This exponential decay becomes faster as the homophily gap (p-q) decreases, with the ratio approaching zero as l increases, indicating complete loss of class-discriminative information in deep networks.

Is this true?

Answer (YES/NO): YES